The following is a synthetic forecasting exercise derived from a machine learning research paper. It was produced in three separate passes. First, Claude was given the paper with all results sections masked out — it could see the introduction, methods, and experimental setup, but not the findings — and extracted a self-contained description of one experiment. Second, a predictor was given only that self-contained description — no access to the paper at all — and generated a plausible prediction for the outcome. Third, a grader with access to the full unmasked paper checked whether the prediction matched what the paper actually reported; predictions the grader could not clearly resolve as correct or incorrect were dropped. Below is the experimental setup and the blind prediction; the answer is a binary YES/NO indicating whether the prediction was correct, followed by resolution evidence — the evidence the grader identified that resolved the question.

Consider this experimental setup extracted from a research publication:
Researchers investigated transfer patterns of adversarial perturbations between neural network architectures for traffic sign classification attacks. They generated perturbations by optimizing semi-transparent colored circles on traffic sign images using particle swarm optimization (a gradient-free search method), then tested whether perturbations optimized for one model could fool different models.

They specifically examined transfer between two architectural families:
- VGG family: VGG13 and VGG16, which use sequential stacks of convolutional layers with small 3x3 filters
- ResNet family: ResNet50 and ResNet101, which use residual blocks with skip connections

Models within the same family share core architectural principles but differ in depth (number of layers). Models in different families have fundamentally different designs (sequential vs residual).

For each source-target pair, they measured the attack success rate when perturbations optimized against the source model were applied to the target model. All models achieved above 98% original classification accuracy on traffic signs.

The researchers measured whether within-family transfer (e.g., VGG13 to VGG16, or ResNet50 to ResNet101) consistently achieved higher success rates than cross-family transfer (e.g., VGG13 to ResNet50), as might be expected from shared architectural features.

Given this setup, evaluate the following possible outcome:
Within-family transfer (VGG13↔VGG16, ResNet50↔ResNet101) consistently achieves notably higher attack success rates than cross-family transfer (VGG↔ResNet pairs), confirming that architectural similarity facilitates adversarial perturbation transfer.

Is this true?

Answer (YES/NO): NO